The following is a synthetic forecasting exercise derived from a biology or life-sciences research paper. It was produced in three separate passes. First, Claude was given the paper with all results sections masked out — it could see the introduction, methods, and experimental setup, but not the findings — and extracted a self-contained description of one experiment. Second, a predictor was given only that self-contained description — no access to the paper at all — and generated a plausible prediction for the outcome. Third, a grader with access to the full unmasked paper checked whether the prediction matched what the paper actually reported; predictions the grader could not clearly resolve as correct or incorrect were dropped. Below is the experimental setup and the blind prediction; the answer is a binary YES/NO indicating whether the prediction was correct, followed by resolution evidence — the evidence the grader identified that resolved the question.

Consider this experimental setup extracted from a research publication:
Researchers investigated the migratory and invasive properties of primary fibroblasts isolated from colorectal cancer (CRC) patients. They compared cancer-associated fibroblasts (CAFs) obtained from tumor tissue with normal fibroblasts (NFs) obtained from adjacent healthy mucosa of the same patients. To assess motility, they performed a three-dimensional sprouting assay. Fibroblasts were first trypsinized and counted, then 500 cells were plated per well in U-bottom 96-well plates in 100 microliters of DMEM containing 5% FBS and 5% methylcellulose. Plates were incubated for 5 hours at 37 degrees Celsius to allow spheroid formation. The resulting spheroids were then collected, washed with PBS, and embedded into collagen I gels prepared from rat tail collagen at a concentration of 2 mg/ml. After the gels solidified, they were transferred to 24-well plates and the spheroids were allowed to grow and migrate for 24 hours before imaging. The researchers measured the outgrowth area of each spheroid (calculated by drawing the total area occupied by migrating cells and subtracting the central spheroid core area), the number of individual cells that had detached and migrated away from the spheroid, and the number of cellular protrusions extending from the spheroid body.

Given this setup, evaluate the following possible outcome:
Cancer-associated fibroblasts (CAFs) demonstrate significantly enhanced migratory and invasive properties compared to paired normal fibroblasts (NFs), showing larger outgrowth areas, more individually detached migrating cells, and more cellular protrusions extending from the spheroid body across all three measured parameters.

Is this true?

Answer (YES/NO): YES